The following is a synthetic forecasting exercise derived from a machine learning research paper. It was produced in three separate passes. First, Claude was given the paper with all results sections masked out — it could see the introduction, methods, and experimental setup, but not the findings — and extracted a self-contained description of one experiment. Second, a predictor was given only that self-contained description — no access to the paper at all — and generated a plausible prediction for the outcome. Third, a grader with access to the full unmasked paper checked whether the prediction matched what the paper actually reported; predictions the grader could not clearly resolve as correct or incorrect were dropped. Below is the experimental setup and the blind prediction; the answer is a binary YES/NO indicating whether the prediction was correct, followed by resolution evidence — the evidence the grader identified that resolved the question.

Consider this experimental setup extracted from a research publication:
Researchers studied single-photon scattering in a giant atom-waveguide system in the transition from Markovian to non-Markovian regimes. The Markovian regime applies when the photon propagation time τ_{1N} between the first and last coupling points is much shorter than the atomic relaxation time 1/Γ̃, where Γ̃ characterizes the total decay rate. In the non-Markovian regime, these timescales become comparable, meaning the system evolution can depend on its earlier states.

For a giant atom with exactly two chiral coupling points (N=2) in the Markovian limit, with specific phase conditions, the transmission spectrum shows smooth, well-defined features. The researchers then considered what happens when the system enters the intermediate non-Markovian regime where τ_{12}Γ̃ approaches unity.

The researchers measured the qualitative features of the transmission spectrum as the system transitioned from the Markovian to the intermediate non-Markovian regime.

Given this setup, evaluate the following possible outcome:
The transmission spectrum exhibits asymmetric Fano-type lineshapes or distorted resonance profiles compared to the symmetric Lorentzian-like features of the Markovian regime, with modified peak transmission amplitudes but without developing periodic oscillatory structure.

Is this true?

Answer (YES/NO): NO